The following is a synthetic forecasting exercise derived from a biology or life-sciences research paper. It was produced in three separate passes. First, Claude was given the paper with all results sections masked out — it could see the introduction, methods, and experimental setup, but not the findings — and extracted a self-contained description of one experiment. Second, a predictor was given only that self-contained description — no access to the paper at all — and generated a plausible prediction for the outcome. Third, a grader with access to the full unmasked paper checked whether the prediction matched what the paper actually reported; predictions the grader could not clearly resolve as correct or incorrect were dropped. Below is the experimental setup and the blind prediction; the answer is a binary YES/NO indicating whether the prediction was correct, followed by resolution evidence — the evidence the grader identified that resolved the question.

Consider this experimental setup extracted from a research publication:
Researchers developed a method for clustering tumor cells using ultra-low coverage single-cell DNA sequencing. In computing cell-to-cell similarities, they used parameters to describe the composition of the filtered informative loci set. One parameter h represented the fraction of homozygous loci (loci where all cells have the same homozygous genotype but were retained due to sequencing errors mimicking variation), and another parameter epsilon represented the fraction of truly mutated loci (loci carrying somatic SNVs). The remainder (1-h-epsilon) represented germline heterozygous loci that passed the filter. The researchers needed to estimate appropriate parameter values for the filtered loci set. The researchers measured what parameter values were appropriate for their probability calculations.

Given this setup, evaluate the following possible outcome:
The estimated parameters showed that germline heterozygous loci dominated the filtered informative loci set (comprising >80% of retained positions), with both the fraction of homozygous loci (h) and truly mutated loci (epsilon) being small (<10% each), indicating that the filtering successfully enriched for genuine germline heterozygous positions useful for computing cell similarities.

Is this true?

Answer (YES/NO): NO